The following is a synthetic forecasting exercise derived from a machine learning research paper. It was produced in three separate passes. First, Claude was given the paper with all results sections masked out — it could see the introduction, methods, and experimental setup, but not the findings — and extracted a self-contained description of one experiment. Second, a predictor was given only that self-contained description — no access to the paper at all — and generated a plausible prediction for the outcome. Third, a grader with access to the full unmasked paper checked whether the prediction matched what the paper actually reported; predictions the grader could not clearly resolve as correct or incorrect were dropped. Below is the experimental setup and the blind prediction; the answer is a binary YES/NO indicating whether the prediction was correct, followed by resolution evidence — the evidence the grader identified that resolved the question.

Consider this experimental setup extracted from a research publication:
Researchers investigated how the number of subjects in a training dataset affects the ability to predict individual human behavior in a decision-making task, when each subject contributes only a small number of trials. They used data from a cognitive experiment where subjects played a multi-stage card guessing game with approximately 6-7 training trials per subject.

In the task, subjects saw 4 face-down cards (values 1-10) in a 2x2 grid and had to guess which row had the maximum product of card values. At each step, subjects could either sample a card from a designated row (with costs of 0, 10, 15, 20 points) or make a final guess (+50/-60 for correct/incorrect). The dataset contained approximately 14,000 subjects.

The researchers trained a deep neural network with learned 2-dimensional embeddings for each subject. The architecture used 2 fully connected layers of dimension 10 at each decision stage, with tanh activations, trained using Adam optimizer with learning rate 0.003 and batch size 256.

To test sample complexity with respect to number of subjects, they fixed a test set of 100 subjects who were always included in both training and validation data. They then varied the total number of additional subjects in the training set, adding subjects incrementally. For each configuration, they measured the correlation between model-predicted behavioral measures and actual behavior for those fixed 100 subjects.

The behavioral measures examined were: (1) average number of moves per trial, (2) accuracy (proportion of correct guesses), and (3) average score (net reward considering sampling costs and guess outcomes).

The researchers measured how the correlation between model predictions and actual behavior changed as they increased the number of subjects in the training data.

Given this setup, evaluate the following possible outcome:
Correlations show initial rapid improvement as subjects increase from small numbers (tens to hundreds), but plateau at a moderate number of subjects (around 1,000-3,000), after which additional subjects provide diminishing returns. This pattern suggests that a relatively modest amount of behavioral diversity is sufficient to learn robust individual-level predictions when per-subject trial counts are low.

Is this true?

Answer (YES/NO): NO